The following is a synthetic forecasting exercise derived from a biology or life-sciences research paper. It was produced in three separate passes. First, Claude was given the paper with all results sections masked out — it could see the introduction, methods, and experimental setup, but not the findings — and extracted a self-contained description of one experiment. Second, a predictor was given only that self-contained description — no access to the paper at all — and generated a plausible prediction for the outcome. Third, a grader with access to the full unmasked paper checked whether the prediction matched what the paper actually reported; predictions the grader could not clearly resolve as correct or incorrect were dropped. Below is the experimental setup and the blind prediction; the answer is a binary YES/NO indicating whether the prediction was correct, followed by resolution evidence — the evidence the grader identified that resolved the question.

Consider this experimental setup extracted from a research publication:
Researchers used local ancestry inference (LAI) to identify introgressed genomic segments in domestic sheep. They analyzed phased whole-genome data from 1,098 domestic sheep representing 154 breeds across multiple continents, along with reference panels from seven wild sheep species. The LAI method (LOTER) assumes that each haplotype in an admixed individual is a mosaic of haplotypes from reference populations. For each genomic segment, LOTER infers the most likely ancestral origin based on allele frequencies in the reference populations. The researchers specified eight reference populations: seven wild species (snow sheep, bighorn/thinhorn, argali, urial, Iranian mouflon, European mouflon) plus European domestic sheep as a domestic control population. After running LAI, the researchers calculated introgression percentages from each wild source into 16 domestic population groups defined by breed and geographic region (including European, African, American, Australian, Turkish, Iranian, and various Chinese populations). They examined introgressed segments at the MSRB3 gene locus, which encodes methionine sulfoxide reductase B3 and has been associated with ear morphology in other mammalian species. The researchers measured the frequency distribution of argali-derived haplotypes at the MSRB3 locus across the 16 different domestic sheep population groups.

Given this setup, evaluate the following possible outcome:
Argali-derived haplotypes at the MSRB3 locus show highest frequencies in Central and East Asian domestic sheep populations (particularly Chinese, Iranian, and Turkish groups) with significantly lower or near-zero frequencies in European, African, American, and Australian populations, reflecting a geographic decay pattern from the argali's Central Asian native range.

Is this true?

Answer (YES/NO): NO